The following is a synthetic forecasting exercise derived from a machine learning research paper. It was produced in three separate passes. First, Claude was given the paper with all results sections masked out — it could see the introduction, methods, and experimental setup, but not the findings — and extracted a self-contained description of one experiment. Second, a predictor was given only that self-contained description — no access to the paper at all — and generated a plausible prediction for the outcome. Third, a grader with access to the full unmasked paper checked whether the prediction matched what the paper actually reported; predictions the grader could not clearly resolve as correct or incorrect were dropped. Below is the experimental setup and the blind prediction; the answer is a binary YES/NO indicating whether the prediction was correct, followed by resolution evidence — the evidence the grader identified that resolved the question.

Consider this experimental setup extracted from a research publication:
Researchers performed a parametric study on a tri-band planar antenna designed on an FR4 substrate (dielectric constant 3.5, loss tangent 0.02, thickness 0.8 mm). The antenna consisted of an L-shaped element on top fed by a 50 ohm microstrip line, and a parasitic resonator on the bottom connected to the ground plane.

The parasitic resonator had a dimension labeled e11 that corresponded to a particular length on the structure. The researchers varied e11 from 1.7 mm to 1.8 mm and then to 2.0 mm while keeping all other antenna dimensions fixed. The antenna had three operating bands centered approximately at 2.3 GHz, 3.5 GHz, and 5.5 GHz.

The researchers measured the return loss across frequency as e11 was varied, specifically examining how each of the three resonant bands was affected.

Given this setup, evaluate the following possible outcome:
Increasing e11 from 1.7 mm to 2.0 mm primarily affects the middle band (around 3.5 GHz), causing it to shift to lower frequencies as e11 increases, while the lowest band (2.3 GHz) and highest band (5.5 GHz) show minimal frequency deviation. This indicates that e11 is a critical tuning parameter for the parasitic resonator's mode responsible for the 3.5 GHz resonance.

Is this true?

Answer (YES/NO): NO